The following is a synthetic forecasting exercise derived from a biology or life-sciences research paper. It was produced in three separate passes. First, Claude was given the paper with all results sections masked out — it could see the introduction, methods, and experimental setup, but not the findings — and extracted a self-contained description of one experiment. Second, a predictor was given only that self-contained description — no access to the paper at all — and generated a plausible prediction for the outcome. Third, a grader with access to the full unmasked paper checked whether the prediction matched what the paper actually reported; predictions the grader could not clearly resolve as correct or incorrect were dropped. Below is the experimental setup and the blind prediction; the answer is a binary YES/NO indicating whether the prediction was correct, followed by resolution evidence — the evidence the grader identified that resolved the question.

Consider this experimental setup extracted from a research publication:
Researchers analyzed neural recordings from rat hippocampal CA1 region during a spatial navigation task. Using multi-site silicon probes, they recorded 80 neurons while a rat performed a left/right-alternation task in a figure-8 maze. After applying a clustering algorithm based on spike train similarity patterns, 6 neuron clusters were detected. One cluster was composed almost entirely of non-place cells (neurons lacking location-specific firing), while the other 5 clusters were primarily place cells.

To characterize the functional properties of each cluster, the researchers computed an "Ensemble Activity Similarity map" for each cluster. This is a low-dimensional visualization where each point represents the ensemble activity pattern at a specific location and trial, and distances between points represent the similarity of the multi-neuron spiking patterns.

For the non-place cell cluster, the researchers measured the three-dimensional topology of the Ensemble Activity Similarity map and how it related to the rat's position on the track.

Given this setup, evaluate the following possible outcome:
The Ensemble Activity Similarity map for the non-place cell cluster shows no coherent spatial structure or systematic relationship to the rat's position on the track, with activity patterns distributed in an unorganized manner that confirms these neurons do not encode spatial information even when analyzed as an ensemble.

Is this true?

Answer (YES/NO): NO